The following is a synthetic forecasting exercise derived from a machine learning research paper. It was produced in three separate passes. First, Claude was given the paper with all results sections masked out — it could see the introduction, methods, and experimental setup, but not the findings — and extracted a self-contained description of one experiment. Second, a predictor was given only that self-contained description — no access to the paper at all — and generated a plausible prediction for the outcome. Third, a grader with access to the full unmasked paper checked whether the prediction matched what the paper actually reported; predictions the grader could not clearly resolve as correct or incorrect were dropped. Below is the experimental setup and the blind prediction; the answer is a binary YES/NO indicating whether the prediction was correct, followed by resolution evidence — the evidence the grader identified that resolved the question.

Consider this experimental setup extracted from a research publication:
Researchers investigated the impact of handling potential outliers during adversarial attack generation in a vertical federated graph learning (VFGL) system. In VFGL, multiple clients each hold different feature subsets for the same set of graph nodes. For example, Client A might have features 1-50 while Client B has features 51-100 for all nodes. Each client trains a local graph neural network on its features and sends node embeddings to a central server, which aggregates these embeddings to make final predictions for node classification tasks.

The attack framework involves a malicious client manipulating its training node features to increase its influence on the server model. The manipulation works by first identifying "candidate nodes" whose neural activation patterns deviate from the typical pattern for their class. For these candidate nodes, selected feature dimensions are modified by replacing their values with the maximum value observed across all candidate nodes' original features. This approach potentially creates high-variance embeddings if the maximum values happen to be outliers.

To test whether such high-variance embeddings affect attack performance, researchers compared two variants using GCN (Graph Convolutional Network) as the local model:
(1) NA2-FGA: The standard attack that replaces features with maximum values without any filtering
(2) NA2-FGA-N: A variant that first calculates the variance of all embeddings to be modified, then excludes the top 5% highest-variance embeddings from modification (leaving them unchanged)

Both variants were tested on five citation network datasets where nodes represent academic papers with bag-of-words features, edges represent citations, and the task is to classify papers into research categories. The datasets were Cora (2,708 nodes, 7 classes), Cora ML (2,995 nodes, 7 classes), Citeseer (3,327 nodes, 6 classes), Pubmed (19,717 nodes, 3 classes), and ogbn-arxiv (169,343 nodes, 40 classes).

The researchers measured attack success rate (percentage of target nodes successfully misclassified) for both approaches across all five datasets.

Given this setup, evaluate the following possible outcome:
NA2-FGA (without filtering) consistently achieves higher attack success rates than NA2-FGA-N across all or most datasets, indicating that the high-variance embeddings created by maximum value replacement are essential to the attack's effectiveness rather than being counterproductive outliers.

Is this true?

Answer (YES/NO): YES